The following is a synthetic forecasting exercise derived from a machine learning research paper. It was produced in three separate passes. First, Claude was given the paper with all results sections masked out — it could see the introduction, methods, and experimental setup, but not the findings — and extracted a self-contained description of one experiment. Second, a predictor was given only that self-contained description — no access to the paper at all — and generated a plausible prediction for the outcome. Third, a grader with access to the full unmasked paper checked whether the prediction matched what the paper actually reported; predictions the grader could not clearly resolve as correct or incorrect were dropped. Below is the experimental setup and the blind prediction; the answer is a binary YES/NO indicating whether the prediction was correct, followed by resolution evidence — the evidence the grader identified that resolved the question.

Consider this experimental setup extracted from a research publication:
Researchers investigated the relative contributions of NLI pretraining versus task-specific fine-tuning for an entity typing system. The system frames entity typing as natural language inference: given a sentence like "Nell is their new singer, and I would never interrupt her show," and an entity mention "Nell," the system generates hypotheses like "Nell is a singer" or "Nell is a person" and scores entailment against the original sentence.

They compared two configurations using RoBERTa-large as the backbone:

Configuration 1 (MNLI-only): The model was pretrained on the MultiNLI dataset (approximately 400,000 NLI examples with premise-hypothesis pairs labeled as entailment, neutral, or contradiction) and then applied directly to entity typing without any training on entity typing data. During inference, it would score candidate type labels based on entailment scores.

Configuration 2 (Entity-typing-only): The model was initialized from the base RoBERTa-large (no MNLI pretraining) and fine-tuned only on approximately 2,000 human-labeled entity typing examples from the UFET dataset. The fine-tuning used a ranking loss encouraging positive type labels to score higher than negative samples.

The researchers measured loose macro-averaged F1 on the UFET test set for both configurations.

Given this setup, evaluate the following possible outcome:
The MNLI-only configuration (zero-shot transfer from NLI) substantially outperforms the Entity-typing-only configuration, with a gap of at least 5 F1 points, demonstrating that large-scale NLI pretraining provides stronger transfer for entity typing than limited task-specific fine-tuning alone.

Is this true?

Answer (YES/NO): NO